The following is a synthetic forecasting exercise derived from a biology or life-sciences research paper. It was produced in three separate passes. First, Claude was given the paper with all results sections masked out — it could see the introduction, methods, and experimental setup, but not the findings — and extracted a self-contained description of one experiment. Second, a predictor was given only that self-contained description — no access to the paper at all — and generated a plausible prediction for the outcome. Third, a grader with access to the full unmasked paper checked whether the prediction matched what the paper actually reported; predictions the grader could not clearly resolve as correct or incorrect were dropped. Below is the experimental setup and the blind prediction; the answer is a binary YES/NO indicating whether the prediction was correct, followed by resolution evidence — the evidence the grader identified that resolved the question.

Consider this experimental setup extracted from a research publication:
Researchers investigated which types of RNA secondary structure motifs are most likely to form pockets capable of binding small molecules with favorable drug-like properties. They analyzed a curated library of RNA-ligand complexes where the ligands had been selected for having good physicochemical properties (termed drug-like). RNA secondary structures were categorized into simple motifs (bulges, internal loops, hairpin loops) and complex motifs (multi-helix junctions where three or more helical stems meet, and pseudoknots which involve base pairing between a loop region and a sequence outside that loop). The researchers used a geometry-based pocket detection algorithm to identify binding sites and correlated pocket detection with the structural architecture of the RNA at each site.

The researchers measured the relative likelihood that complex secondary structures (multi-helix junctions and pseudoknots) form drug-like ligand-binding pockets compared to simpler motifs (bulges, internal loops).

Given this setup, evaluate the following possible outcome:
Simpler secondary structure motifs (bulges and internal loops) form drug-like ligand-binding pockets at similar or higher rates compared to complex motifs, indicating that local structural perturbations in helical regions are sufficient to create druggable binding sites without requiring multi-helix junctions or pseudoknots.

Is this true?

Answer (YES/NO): NO